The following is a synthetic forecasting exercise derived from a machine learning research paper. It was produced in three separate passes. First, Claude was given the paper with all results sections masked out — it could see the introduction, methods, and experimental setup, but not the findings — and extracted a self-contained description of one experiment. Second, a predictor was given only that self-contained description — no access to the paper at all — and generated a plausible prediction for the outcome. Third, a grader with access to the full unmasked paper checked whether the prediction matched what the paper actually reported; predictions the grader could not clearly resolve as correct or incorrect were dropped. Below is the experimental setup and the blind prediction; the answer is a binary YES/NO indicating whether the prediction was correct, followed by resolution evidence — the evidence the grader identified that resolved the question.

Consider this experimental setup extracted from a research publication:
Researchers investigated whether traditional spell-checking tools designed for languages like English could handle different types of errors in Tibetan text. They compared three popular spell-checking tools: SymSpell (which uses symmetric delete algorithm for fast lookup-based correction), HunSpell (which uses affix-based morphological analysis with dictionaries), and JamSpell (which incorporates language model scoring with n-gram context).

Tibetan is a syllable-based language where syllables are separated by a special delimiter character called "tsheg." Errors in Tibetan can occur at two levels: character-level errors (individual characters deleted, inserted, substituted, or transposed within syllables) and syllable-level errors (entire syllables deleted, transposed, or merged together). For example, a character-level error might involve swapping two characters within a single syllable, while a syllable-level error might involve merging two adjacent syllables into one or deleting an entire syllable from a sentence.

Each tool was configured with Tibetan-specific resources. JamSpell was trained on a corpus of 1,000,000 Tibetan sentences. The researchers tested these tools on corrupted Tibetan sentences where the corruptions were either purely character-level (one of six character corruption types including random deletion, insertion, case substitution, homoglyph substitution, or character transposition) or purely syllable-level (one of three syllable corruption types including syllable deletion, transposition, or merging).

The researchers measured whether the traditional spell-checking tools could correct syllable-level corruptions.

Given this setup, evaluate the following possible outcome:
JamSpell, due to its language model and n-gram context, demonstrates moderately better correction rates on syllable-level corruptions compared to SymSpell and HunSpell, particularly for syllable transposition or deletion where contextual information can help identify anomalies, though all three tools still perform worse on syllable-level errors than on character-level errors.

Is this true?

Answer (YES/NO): NO